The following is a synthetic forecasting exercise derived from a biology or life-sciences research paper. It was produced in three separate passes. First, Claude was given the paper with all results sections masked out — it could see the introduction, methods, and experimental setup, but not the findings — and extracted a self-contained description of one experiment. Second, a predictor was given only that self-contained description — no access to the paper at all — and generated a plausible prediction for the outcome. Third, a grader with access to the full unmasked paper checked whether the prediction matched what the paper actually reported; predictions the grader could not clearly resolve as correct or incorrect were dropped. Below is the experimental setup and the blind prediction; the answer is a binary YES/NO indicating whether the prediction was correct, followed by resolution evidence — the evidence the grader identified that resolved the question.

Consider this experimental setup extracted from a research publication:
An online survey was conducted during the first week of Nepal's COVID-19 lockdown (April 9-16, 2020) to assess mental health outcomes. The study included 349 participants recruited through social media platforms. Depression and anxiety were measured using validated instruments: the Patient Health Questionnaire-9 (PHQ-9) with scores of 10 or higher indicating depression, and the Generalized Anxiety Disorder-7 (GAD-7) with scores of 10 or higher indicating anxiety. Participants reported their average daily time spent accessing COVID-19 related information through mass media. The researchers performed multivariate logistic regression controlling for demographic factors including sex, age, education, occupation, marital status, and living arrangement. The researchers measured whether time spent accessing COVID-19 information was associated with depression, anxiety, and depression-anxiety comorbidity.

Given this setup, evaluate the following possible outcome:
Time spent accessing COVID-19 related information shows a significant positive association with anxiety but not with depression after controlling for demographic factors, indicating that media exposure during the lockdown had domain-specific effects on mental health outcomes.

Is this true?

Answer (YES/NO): NO